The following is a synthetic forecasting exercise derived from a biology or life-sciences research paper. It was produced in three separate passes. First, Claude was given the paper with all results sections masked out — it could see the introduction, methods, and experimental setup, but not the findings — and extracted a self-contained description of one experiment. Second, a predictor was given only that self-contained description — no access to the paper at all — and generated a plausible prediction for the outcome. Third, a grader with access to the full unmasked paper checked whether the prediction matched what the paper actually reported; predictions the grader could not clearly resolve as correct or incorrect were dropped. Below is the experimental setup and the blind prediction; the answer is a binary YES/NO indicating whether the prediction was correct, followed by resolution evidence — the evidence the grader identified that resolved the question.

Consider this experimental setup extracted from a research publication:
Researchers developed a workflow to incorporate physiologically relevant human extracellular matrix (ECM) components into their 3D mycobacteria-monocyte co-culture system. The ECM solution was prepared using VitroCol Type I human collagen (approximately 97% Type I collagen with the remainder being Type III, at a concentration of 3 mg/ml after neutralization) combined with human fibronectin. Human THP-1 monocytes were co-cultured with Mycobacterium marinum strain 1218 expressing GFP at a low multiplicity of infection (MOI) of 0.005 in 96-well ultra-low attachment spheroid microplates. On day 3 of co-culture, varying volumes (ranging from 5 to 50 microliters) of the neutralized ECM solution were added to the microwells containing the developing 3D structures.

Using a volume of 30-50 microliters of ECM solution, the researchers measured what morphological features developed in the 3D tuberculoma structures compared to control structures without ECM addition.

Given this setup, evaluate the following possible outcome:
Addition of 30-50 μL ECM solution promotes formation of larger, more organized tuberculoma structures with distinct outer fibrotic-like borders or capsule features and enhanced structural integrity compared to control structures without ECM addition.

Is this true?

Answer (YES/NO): NO